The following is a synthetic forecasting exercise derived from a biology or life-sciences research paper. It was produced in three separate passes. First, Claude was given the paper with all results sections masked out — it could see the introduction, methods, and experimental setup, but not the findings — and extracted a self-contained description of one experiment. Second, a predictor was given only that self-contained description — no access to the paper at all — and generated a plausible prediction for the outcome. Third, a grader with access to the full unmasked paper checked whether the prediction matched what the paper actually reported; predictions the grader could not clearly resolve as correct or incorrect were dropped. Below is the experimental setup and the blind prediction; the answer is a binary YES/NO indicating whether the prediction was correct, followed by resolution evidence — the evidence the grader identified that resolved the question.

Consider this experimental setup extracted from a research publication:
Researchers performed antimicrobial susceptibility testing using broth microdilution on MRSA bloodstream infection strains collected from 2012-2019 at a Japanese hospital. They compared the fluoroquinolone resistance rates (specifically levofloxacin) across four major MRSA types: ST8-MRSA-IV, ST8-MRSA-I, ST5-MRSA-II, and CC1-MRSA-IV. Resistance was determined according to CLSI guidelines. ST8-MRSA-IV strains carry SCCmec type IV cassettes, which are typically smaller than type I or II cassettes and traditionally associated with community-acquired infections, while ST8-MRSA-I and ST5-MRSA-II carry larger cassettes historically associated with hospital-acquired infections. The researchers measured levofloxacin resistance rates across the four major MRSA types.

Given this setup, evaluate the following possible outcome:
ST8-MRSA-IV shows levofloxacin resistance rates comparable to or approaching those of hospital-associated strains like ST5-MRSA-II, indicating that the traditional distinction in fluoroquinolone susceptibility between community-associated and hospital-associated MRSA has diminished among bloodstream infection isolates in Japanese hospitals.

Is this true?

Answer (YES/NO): NO